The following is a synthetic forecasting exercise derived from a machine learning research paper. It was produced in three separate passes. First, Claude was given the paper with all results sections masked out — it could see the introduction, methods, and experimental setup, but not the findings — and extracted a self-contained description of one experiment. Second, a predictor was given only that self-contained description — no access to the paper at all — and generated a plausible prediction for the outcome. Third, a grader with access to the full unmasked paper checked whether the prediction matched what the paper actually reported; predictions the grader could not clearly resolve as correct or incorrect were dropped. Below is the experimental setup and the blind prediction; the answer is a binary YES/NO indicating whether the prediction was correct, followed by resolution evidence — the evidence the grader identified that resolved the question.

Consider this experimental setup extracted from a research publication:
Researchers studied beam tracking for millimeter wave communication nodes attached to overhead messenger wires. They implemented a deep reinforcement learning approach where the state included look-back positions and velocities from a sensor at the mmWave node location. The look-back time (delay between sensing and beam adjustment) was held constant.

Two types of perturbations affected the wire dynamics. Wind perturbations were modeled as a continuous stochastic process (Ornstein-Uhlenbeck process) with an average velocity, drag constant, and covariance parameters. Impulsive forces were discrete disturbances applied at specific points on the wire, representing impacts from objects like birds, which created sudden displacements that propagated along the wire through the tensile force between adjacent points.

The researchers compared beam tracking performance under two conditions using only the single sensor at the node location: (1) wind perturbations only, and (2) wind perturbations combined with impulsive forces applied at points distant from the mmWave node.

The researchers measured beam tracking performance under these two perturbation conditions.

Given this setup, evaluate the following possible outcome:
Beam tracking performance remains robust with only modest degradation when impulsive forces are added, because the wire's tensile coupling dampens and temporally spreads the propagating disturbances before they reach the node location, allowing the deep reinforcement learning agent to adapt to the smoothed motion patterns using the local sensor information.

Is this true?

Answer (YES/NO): NO